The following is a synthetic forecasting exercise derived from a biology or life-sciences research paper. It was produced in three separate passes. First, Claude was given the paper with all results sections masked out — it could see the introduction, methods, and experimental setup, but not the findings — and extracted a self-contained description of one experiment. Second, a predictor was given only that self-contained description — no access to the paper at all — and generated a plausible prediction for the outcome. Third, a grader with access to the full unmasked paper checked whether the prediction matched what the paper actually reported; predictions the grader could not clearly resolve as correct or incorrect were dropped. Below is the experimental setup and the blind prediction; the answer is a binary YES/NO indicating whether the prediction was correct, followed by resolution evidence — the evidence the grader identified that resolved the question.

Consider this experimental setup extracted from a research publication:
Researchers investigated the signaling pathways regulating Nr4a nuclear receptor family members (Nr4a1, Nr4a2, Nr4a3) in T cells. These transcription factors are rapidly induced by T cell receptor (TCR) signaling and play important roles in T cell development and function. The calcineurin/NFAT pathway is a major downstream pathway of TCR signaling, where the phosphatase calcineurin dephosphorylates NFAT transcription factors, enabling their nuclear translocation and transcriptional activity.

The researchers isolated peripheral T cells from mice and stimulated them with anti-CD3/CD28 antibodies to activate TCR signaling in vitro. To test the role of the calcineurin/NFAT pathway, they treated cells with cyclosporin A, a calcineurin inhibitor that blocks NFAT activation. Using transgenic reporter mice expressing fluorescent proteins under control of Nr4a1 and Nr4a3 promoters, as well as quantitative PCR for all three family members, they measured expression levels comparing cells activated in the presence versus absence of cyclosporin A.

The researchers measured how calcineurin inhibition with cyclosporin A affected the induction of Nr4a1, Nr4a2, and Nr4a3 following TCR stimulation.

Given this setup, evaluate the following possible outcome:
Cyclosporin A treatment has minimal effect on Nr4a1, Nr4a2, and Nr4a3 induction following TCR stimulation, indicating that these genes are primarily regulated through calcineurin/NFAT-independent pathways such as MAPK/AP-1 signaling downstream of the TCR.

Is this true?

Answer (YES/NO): NO